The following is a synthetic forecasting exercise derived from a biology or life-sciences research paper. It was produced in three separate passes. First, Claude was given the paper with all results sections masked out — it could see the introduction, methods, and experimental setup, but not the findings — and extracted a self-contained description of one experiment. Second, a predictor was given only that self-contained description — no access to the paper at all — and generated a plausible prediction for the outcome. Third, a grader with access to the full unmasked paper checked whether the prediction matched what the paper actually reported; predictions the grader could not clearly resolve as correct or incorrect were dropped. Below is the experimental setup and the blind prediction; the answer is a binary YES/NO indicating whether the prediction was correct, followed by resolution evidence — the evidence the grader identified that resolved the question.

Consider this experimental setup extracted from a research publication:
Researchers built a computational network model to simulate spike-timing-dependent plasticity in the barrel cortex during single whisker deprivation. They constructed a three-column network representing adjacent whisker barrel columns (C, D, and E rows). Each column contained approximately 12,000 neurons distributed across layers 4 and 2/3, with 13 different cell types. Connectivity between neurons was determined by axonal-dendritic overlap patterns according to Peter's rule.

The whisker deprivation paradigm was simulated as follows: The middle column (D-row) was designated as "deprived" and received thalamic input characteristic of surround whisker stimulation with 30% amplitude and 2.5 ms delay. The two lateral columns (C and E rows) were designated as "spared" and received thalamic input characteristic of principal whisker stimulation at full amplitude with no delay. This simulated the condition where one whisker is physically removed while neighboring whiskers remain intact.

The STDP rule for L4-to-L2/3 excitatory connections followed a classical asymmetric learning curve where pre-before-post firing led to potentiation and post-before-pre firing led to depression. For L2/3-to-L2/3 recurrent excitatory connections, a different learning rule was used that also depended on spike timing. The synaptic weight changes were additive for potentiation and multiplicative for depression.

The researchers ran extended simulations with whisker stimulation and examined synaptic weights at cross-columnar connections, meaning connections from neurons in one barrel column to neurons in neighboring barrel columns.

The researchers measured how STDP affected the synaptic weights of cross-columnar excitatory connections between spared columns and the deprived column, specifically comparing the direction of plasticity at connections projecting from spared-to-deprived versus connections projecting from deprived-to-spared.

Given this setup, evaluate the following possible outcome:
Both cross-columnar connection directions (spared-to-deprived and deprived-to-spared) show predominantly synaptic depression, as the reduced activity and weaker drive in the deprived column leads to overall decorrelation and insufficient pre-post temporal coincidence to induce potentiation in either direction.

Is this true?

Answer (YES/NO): NO